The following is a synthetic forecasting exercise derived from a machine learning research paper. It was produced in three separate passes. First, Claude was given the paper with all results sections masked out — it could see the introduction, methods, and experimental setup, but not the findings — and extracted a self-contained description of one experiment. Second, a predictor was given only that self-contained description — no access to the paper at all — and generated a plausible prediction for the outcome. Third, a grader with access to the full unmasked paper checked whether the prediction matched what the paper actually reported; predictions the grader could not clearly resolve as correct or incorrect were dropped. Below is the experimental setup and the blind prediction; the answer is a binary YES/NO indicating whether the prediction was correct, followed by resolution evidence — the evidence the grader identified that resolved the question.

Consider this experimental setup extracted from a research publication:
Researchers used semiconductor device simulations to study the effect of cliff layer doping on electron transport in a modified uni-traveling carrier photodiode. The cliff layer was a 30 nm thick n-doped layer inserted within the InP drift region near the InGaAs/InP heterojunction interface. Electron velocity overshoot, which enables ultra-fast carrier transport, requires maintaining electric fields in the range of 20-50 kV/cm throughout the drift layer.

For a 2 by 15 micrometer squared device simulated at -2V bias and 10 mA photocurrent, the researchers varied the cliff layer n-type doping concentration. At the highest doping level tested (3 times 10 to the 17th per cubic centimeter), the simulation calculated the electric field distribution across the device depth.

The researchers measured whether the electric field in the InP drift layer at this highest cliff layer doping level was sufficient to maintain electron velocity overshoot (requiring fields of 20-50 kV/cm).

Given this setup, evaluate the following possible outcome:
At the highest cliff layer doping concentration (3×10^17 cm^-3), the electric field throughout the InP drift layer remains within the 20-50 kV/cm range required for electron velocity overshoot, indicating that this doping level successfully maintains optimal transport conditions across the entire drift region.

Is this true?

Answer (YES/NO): NO